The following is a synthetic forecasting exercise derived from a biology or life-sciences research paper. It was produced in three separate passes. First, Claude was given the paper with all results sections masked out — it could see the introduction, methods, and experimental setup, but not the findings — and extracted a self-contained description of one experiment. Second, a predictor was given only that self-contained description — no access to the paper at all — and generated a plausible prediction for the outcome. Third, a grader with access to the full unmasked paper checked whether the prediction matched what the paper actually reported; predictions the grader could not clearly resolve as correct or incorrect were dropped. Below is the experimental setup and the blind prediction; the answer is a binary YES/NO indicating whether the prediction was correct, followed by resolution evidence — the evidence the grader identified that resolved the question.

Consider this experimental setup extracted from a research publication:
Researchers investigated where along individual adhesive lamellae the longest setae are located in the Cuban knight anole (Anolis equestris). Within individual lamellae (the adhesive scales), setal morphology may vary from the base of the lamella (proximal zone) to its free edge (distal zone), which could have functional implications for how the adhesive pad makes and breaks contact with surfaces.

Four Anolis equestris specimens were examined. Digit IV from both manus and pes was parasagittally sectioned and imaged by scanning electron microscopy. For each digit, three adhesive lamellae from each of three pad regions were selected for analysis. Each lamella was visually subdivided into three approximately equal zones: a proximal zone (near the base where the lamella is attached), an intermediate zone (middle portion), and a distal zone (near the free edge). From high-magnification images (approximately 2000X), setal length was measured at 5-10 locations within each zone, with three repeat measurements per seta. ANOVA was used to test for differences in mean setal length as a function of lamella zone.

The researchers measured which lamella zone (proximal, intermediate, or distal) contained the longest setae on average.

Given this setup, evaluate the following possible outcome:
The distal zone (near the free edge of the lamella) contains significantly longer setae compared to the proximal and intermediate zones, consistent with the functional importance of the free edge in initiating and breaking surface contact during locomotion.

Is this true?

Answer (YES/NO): NO